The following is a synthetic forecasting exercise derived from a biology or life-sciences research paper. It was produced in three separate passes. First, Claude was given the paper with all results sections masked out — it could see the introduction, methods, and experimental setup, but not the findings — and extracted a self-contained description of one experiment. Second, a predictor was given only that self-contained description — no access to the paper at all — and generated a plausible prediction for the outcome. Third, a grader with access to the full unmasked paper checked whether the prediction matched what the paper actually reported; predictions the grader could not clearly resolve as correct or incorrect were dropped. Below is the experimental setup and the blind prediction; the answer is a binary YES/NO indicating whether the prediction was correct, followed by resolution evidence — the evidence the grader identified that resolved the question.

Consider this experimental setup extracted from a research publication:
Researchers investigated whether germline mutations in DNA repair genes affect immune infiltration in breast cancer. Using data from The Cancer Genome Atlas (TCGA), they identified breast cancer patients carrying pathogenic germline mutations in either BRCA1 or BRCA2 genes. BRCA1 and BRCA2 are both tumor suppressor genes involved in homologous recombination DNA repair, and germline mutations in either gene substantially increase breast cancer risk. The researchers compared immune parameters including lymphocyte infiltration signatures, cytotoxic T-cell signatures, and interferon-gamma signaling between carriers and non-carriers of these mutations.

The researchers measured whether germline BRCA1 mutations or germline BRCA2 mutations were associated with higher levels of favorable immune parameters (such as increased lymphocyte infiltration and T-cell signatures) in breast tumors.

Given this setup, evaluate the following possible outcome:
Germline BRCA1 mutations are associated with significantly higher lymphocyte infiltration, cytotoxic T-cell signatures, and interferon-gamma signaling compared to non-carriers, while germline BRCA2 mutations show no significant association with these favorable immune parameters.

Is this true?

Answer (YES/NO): NO